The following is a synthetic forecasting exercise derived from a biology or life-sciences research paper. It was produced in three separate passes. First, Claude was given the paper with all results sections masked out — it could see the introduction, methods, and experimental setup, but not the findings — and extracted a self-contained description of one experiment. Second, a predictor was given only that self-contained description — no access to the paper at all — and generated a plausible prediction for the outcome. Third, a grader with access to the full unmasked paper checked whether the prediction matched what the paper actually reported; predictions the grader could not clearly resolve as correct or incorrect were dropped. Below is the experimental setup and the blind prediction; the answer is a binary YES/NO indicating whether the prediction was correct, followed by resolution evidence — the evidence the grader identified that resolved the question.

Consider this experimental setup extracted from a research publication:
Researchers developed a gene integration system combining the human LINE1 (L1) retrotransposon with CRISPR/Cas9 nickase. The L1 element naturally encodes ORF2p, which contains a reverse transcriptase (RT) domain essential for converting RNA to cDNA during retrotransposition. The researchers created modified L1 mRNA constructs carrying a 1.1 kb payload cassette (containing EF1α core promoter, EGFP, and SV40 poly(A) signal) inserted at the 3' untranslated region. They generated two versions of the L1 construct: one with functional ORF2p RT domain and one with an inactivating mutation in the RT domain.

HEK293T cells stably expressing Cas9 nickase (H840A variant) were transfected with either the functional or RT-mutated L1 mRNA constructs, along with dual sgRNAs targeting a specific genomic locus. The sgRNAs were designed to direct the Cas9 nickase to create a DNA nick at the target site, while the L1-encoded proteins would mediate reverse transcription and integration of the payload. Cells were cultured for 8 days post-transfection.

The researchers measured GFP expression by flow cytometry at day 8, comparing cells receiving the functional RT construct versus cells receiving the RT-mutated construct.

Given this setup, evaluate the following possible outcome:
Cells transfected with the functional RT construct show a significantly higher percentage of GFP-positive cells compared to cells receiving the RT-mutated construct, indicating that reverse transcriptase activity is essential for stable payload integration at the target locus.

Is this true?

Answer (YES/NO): YES